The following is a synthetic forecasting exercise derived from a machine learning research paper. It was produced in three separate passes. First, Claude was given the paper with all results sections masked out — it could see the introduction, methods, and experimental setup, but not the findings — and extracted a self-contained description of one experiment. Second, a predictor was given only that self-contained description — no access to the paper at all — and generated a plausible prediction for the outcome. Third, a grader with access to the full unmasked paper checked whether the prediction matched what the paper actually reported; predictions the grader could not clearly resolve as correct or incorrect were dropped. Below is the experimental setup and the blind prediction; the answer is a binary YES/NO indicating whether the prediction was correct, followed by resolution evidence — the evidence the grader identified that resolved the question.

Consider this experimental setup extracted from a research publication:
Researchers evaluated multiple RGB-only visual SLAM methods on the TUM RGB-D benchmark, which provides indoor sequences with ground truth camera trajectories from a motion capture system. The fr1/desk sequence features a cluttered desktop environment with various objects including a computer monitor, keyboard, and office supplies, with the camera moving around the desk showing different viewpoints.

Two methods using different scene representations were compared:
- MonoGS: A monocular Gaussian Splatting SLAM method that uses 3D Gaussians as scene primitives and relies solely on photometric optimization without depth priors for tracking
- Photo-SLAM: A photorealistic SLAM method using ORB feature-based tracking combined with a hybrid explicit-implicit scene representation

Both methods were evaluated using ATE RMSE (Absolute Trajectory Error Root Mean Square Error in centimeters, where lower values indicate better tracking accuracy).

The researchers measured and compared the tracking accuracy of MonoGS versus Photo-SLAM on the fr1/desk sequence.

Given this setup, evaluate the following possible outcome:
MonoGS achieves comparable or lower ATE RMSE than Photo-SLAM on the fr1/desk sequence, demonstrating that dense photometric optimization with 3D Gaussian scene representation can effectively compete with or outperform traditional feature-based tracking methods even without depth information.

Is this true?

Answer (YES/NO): NO